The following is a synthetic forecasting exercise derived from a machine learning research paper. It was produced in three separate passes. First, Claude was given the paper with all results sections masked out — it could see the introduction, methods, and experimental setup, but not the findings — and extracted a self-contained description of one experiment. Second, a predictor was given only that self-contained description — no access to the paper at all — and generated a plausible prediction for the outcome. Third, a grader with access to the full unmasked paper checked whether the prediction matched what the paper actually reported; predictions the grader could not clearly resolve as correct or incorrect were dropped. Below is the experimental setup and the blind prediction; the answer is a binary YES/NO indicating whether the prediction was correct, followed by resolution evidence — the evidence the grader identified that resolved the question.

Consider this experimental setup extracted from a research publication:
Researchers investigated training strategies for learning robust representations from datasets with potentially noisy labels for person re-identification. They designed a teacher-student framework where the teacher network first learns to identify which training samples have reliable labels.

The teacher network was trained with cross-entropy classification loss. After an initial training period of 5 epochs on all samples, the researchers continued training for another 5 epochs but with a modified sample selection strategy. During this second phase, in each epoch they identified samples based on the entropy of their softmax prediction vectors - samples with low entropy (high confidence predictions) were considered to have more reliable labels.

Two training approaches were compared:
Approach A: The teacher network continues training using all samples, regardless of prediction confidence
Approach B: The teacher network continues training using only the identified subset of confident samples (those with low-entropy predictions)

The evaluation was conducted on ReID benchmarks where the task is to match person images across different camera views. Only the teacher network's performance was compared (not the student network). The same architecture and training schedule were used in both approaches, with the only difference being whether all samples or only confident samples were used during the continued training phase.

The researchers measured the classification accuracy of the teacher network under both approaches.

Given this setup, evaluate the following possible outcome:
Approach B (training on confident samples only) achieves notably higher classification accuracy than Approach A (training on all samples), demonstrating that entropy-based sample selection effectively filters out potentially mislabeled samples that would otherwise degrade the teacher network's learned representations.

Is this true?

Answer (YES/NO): NO